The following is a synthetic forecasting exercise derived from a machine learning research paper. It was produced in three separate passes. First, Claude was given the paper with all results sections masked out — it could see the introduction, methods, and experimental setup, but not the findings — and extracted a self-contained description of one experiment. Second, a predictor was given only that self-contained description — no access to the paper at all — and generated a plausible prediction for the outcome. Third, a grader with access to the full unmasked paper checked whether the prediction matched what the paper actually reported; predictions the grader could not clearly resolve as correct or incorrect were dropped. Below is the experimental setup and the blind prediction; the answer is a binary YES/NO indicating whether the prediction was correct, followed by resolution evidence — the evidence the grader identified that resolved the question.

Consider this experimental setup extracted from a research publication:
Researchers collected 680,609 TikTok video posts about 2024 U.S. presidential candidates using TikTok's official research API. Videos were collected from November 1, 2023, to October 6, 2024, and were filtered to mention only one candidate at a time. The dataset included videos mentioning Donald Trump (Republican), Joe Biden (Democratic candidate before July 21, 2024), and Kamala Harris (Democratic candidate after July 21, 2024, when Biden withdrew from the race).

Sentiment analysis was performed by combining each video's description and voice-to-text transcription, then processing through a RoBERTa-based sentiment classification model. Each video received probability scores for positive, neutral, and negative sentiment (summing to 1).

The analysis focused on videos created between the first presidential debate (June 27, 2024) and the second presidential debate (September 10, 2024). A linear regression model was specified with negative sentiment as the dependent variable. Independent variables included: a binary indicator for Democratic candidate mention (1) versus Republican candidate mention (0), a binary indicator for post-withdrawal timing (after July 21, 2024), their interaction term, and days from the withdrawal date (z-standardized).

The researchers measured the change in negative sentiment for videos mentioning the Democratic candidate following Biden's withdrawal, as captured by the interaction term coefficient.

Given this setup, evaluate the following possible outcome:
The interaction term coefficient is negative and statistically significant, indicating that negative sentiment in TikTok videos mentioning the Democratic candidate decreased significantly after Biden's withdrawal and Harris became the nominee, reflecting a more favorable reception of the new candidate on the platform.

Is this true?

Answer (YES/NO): YES